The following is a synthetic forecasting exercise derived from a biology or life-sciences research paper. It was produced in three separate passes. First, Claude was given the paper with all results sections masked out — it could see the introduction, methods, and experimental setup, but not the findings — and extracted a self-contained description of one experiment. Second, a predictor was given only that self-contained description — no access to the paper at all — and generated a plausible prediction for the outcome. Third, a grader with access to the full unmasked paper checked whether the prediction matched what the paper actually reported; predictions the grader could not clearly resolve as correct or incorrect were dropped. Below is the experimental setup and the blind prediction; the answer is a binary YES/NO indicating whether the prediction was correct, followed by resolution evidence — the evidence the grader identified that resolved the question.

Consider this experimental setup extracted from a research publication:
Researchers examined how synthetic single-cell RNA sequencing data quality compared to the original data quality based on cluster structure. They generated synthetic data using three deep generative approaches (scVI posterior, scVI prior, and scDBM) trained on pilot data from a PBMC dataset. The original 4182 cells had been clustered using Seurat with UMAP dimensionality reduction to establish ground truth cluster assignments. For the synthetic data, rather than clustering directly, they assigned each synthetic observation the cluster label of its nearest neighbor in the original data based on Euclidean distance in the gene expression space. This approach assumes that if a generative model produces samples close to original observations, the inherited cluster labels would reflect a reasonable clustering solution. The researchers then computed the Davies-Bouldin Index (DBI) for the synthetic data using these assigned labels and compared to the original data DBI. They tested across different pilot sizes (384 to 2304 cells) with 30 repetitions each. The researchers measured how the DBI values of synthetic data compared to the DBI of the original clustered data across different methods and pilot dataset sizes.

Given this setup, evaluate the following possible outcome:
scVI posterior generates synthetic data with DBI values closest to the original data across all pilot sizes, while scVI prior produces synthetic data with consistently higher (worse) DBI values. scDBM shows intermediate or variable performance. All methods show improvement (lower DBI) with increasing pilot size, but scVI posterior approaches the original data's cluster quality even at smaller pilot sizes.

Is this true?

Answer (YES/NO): NO